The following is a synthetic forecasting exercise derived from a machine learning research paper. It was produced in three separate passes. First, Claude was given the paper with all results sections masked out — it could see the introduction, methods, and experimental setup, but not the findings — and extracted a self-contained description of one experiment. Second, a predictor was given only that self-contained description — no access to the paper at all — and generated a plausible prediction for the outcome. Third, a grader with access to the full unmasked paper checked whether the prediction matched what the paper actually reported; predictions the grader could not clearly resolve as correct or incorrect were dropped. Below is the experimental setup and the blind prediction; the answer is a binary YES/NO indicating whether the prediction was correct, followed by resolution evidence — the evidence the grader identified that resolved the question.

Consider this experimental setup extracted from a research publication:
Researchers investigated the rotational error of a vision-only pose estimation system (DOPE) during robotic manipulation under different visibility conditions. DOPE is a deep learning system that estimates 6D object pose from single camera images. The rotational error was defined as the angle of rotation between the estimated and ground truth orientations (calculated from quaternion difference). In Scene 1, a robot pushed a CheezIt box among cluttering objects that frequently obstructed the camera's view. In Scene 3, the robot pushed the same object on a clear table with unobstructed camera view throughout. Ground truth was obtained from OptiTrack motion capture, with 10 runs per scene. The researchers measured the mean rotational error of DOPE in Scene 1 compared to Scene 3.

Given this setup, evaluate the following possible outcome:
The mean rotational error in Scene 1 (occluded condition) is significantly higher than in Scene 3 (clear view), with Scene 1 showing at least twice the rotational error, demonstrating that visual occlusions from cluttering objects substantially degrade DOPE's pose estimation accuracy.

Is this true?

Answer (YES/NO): YES